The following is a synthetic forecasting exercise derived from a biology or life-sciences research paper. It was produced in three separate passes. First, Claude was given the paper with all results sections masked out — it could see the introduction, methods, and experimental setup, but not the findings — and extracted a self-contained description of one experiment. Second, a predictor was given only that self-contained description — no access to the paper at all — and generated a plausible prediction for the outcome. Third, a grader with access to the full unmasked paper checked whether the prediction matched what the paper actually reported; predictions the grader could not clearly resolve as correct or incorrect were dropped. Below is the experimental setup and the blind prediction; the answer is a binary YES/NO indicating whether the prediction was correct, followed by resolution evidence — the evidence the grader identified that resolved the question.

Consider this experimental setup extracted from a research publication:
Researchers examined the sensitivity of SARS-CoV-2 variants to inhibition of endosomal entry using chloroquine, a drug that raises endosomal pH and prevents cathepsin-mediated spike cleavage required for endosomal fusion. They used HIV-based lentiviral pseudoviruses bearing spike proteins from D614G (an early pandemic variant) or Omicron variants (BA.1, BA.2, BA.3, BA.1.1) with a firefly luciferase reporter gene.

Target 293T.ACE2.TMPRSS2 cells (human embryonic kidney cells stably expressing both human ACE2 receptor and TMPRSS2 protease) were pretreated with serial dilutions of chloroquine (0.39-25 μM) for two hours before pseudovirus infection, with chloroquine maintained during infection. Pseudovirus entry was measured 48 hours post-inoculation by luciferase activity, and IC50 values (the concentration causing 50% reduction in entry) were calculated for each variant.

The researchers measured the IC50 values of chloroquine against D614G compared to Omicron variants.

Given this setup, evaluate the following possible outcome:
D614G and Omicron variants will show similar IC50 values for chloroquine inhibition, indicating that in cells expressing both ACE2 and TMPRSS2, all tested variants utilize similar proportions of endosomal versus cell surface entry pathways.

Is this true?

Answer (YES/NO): NO